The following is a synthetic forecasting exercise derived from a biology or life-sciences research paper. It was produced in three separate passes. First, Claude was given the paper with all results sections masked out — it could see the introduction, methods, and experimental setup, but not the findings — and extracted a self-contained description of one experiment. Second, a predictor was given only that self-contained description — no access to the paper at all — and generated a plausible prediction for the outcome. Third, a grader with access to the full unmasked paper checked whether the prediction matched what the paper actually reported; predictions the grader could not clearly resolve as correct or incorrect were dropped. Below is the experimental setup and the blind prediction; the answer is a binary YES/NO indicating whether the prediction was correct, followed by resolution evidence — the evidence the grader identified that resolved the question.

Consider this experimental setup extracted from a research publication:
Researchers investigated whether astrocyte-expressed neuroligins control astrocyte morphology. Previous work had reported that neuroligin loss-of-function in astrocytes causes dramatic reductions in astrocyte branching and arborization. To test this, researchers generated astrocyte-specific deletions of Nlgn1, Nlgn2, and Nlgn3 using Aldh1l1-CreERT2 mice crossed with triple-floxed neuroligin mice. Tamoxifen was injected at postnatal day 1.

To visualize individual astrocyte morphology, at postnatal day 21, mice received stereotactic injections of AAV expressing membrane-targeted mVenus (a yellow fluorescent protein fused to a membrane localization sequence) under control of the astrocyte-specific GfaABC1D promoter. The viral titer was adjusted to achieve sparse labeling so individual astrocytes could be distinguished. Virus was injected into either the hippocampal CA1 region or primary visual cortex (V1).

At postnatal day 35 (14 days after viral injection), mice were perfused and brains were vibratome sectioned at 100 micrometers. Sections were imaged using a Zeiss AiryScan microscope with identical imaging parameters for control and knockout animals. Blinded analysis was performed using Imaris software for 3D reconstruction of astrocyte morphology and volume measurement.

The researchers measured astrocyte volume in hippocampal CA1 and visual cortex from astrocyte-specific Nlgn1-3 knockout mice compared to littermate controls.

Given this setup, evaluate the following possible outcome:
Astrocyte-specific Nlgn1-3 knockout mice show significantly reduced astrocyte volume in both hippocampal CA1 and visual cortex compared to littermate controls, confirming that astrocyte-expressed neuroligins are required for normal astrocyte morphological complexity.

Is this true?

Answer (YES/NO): NO